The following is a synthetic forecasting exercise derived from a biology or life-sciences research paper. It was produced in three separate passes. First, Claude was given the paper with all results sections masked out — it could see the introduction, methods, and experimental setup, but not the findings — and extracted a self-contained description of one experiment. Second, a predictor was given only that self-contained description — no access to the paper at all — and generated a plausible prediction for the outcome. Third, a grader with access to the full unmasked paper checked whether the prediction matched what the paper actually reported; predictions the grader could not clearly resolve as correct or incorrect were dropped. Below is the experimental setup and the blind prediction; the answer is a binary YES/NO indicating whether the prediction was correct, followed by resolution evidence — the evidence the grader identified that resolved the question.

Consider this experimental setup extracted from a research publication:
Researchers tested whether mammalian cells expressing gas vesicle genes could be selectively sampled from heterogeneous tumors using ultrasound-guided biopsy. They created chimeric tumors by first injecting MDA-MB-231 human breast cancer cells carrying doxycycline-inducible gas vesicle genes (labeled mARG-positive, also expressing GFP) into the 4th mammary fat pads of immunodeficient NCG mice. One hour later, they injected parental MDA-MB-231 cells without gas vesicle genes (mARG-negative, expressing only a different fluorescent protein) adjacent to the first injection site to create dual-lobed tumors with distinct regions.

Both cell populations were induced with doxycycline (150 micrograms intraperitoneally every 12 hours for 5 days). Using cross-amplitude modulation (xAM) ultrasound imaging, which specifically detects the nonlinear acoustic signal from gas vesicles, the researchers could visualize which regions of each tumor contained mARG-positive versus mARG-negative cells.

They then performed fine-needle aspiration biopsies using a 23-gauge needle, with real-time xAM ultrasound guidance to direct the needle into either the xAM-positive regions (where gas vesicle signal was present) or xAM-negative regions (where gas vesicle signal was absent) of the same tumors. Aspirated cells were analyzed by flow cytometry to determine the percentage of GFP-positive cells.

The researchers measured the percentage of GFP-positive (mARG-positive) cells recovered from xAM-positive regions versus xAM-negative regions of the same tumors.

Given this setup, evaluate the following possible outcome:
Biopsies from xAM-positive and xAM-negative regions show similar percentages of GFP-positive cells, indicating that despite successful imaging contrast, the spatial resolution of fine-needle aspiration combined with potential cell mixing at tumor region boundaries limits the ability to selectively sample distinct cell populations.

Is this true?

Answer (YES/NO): NO